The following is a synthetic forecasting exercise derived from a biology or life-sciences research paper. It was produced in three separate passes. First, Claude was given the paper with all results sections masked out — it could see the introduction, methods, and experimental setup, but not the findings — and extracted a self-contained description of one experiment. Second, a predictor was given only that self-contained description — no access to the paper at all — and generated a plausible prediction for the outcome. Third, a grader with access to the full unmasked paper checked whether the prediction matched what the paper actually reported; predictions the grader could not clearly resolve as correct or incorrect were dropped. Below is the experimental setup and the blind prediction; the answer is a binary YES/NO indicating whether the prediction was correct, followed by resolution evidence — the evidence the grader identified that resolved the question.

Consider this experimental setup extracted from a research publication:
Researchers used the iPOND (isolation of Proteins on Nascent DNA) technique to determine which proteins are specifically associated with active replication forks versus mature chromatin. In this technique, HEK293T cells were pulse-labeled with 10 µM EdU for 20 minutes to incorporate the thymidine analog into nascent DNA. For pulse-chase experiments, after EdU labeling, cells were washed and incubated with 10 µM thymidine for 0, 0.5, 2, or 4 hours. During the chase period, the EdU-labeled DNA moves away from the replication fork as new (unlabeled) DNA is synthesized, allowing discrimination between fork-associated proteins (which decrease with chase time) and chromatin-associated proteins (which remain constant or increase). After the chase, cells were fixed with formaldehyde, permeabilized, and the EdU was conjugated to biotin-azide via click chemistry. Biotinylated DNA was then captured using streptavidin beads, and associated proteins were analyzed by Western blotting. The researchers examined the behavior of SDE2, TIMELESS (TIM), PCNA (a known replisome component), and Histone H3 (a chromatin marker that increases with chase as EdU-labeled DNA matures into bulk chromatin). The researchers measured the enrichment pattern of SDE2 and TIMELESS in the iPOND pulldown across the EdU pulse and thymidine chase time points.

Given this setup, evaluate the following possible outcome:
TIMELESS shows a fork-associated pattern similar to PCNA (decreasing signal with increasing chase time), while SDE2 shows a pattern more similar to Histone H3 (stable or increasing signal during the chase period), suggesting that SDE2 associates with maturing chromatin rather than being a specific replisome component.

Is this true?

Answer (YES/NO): NO